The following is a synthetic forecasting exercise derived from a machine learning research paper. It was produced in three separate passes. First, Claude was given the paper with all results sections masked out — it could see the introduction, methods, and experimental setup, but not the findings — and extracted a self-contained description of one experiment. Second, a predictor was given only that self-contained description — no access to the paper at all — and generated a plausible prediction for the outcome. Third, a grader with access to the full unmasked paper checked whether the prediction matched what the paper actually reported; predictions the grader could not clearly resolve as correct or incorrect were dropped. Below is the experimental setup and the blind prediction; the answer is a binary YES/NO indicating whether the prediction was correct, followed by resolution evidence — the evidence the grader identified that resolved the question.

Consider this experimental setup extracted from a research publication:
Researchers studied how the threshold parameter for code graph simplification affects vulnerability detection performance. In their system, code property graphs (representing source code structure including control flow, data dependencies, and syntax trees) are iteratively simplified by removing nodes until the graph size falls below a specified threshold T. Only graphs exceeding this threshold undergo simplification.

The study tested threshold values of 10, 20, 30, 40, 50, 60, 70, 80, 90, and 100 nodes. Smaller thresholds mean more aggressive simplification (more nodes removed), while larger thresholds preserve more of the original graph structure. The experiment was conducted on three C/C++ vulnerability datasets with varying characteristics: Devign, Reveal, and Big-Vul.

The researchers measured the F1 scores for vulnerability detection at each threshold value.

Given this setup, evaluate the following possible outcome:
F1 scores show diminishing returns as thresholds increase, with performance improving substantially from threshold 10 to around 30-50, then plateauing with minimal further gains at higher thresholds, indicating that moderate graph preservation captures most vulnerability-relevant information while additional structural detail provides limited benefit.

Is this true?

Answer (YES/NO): NO